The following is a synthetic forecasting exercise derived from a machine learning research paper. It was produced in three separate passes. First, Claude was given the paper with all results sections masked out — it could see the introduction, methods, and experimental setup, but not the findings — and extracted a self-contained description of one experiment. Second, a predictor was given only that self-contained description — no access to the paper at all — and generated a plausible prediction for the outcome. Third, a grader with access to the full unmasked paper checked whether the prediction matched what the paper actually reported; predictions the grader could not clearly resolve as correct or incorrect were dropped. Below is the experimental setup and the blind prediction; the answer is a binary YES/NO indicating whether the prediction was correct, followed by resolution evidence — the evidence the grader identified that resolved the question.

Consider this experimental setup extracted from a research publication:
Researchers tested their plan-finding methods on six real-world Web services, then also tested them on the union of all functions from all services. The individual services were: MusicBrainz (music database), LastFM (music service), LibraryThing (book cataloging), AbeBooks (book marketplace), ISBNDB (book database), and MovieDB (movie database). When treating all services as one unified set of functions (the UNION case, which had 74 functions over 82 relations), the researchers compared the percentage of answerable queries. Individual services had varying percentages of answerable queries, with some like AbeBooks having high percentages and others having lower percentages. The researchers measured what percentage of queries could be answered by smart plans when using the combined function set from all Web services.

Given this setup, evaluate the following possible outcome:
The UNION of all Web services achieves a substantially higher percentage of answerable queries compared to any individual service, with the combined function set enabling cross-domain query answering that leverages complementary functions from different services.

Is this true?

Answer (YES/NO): NO